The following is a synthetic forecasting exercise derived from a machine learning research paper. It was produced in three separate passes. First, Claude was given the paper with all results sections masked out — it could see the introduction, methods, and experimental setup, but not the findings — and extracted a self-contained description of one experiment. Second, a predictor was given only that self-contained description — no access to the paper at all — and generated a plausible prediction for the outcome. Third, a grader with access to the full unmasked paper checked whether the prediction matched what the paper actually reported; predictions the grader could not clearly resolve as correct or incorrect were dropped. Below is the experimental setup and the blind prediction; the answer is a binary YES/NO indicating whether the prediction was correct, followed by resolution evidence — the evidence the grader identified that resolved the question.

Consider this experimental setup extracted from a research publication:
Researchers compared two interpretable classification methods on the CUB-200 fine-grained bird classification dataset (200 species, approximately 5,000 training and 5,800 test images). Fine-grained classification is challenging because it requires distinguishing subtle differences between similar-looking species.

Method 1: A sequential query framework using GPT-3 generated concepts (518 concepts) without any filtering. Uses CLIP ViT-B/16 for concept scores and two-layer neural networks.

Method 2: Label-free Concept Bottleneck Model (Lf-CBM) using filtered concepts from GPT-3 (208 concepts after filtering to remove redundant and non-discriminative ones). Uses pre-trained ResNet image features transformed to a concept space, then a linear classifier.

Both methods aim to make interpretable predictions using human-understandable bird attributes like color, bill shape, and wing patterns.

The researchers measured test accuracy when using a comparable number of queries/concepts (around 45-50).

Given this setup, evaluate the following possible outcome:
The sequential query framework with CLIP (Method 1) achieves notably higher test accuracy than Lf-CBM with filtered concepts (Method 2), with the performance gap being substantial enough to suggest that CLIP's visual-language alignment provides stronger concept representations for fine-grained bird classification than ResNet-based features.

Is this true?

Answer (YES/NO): NO